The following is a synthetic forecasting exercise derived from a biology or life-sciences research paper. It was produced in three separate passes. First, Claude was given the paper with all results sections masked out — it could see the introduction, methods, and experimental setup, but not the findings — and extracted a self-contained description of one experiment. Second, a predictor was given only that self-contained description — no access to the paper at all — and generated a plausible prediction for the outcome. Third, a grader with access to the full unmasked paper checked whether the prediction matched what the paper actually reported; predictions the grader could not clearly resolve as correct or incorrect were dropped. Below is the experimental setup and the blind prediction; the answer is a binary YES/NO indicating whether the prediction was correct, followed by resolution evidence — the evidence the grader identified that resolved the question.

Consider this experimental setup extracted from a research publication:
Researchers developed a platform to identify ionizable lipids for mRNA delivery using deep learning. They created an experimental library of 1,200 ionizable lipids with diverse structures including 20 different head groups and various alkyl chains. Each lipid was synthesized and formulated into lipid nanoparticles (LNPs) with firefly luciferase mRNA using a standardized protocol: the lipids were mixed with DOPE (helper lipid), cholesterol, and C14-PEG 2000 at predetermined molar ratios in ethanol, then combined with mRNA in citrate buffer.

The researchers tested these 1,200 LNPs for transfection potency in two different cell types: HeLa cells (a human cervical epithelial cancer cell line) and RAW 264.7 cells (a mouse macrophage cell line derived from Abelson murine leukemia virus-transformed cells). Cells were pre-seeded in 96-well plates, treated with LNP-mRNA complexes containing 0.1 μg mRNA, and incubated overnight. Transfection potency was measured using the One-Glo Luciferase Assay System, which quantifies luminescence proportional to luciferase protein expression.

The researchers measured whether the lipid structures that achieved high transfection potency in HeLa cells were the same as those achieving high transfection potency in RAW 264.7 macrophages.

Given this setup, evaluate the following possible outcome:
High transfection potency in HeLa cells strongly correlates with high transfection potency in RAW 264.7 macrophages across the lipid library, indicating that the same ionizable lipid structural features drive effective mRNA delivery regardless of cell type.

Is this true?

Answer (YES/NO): NO